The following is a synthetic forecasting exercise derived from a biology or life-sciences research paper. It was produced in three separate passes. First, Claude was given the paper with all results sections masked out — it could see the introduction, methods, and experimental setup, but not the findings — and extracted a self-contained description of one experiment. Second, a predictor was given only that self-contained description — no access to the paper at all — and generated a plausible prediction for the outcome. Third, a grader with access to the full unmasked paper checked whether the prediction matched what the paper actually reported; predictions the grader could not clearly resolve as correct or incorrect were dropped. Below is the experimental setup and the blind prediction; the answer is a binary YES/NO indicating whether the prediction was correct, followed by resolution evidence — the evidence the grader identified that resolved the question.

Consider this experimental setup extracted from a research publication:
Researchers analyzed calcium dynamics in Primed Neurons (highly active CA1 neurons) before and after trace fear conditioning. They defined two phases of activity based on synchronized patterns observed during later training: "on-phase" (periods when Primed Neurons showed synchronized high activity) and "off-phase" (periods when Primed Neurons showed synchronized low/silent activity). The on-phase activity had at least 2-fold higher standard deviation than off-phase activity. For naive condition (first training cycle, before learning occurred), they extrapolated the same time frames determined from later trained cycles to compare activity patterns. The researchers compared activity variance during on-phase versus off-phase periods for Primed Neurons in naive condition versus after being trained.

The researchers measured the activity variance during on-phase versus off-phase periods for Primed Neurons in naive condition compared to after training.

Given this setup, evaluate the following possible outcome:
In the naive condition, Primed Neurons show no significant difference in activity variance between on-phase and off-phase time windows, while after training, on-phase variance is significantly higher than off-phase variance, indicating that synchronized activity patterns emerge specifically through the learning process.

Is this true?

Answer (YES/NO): YES